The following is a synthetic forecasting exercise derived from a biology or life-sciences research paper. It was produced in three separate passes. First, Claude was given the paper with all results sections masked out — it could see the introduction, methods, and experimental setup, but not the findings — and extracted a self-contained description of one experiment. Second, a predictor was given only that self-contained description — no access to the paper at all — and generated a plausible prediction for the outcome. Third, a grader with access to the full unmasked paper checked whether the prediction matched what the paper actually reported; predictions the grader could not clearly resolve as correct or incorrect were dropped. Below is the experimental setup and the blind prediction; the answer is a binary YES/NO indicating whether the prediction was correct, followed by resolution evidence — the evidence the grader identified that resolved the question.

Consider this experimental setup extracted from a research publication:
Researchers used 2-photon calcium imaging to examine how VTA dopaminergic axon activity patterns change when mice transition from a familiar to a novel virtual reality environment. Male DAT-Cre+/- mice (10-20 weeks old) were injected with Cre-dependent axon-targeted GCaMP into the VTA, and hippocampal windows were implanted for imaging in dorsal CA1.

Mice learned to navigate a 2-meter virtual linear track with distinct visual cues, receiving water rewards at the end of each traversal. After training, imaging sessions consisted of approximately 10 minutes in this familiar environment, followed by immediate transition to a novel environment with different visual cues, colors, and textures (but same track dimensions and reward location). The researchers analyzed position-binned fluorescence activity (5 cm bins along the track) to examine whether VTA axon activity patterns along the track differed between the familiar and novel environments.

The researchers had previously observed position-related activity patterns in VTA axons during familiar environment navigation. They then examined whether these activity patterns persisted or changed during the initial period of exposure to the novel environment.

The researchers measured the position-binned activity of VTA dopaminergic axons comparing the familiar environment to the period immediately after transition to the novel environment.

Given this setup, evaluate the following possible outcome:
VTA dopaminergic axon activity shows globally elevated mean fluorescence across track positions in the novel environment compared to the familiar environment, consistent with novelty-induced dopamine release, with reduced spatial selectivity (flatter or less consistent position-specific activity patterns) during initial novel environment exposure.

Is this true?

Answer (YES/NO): NO